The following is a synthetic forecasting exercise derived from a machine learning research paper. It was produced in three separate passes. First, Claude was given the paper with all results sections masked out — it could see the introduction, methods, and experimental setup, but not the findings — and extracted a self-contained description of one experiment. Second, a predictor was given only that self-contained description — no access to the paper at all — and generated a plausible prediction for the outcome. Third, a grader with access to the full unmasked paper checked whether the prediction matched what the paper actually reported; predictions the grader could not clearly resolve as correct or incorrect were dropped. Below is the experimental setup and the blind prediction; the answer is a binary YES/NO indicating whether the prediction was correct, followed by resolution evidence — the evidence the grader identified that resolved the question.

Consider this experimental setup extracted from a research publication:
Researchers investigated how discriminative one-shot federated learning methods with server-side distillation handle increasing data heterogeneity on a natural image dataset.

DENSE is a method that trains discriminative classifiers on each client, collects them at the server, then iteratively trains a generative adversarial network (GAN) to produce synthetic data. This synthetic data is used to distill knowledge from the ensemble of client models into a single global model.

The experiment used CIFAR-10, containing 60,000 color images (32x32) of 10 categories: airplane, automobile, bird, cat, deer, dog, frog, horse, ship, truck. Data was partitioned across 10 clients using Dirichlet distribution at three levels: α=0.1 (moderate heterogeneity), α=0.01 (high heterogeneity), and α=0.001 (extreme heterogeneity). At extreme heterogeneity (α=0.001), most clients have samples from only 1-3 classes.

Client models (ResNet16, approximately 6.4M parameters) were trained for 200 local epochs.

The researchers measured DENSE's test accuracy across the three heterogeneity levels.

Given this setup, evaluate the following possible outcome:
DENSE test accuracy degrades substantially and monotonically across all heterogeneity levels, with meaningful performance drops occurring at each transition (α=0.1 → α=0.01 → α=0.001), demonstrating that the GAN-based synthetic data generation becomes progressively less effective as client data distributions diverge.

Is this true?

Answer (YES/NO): NO